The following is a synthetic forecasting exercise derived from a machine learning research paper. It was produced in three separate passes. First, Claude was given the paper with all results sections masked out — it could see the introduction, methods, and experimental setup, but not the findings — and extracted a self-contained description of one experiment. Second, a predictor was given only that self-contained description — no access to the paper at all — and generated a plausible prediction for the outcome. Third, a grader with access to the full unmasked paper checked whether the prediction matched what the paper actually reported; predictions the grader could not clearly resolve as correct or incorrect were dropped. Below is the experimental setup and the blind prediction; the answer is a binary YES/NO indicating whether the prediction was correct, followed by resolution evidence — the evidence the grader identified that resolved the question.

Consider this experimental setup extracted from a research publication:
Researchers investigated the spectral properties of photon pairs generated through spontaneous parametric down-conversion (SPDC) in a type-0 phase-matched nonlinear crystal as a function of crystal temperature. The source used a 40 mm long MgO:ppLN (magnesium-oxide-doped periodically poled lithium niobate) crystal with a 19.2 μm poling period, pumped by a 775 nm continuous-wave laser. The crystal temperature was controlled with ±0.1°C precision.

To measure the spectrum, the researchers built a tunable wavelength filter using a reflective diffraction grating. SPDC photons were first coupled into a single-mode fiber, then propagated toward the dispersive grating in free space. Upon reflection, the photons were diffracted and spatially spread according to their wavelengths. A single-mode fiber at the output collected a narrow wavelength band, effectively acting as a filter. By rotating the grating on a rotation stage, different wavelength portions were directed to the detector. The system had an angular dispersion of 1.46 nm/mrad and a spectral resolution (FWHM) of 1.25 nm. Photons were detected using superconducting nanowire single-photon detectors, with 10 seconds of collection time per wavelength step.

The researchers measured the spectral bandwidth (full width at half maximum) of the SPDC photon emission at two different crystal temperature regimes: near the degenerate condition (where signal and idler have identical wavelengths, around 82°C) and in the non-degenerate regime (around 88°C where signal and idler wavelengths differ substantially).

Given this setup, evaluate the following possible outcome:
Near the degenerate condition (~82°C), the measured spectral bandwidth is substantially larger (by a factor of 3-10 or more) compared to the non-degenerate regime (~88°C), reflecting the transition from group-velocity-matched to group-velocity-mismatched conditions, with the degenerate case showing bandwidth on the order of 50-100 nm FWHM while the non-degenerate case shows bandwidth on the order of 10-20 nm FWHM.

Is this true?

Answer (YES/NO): NO